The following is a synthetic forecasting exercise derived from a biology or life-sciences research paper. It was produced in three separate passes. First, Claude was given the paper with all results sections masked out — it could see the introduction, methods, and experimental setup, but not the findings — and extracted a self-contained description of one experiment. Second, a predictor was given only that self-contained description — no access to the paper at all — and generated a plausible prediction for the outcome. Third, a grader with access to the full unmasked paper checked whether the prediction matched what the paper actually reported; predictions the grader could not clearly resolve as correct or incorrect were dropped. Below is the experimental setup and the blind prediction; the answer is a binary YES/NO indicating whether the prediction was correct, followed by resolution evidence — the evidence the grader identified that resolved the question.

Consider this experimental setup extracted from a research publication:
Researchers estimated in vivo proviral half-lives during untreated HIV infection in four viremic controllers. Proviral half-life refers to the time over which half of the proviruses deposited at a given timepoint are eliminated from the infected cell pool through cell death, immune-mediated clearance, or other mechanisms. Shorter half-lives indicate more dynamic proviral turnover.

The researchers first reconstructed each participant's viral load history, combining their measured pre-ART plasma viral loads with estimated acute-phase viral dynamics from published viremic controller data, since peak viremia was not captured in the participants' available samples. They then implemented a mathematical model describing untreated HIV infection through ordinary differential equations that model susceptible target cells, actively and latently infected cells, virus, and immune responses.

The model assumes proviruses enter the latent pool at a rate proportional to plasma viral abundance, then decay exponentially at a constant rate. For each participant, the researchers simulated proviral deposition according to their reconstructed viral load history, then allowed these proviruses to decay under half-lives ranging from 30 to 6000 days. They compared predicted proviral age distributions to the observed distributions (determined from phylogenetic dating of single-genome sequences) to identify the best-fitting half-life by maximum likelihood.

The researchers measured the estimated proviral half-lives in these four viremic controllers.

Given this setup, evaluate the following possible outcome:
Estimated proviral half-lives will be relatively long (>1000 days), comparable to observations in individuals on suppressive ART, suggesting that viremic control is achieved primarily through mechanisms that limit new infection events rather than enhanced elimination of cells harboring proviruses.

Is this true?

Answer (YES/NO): NO